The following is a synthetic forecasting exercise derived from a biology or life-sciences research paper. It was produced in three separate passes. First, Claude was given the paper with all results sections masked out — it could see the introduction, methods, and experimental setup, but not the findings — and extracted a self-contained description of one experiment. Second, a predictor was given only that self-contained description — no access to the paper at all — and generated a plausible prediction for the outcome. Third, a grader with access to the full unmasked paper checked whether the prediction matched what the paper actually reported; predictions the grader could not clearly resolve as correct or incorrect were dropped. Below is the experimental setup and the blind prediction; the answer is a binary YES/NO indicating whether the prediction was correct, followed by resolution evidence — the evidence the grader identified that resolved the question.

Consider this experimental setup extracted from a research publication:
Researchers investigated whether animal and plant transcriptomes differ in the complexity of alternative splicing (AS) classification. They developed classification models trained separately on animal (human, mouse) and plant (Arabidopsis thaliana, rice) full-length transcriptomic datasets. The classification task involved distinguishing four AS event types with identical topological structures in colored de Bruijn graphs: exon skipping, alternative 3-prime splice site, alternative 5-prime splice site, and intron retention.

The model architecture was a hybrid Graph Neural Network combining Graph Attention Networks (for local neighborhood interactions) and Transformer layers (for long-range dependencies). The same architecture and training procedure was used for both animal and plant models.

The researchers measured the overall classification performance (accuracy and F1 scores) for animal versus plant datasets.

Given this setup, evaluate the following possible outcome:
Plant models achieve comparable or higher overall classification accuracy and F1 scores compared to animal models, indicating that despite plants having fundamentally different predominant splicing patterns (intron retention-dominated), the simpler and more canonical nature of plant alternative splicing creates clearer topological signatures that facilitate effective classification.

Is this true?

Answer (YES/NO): YES